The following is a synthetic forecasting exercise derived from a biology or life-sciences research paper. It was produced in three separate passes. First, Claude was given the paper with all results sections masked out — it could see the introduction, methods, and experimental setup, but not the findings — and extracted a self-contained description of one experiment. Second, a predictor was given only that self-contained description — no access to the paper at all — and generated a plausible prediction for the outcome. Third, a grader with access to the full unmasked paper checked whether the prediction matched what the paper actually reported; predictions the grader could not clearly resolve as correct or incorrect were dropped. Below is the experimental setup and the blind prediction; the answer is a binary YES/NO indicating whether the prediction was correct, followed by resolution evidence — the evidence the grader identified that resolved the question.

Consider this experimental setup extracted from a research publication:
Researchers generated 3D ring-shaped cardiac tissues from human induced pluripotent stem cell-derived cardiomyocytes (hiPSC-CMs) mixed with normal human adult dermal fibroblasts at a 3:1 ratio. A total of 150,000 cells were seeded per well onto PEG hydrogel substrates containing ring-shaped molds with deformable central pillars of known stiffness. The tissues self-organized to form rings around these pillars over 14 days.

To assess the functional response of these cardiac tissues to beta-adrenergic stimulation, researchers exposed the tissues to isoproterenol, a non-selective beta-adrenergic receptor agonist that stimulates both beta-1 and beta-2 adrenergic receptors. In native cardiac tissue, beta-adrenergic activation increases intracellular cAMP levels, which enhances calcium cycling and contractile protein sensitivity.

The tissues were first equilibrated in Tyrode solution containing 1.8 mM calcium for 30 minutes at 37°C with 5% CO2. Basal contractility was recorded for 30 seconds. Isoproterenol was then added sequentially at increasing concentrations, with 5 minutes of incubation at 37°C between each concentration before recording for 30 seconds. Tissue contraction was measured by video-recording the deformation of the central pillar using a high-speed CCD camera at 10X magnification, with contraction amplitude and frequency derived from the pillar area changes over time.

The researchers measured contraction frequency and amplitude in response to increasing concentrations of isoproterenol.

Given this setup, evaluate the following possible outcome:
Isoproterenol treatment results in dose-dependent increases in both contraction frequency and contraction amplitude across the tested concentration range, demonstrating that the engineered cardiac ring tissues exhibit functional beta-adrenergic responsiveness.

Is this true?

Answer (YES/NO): NO